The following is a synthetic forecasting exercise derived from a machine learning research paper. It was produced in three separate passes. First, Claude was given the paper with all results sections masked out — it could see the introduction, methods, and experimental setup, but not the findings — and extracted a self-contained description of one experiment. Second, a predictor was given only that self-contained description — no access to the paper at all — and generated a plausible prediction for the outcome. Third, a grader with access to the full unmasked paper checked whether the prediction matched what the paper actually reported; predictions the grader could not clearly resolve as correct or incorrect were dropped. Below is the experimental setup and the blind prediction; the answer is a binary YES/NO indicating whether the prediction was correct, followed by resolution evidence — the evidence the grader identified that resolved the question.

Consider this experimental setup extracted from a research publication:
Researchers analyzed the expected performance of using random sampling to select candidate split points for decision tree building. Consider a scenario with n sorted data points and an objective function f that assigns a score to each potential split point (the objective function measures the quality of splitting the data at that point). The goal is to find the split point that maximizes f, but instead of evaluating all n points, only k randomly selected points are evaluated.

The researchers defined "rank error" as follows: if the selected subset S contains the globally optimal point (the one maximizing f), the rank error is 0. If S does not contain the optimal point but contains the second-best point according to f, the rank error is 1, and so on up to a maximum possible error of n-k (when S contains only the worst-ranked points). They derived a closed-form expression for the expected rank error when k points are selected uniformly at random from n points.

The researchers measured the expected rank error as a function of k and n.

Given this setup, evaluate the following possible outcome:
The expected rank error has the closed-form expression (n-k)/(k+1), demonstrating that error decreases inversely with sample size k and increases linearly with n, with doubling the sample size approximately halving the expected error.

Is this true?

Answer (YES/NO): YES